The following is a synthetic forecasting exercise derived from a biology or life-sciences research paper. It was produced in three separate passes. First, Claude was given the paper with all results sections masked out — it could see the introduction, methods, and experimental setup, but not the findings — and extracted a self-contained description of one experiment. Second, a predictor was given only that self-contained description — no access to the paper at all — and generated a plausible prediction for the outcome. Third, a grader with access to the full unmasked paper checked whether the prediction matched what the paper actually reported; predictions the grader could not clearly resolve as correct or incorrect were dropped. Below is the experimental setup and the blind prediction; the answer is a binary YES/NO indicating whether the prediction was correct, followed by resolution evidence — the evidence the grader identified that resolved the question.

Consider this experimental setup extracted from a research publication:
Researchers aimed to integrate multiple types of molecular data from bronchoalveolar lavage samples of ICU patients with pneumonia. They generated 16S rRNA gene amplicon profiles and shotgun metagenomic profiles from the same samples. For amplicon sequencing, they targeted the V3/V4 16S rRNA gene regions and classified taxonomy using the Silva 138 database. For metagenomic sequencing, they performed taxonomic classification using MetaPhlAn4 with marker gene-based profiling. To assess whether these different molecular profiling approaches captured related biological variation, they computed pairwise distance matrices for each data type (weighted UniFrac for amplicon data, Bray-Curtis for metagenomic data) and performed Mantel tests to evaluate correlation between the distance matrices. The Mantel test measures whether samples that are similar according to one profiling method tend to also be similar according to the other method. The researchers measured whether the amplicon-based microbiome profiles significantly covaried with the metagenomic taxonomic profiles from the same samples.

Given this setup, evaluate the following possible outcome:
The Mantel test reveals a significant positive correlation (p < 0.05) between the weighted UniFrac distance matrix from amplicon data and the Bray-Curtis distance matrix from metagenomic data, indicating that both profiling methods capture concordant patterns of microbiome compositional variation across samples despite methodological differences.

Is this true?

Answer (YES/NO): YES